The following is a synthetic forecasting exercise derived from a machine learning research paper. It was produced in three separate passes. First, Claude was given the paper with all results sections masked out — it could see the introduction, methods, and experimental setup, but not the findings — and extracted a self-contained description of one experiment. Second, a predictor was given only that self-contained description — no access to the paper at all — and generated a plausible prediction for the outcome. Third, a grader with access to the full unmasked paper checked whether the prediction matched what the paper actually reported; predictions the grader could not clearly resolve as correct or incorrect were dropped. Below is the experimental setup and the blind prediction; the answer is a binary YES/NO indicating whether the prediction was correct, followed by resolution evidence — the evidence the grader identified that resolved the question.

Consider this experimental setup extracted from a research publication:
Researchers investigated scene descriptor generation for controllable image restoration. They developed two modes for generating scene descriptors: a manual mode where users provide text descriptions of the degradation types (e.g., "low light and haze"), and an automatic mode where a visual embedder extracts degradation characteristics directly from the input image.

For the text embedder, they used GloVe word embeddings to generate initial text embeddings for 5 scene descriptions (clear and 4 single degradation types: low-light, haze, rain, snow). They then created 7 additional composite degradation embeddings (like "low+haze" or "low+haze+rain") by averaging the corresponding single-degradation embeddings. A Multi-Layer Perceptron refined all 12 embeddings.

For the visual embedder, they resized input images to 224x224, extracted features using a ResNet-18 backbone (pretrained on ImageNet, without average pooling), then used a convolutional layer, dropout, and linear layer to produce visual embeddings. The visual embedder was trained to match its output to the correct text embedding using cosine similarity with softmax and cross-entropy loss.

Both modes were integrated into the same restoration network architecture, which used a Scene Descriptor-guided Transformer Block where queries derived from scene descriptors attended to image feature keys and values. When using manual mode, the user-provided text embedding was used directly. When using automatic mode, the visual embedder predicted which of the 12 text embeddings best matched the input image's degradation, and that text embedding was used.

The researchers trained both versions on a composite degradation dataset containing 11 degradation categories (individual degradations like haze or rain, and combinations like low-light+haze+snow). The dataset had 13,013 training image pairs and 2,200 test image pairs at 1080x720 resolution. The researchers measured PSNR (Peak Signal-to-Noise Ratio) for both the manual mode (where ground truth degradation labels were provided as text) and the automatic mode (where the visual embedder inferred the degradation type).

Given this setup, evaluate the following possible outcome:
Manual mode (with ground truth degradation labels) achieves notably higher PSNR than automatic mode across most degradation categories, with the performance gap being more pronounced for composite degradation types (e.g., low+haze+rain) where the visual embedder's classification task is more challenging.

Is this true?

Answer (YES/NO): NO